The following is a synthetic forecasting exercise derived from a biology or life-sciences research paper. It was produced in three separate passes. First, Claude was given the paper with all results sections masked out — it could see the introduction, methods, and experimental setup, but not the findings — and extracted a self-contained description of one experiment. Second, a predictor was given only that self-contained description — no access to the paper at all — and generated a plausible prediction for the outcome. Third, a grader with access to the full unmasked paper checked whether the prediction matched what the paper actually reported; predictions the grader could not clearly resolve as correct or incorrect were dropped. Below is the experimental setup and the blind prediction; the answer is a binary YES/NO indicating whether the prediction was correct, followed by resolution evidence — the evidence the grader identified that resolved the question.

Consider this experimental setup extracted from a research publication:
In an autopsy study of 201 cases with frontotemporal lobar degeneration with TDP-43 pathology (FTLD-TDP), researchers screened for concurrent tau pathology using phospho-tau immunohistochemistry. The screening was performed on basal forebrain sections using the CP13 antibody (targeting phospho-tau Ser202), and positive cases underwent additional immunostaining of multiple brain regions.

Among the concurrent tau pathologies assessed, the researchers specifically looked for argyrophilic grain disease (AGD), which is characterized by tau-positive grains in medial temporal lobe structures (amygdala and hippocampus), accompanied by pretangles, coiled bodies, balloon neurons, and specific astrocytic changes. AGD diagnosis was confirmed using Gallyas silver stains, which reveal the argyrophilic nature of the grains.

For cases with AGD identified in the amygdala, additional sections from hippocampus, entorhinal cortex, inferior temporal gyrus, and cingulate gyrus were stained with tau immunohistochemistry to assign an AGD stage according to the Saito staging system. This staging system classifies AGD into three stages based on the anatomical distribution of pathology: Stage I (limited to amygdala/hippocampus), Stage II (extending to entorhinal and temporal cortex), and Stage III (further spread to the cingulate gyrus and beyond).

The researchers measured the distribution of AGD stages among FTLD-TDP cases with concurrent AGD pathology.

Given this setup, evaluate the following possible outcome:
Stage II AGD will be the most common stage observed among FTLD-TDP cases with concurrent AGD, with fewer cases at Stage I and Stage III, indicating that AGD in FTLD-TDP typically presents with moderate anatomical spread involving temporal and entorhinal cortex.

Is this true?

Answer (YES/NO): NO